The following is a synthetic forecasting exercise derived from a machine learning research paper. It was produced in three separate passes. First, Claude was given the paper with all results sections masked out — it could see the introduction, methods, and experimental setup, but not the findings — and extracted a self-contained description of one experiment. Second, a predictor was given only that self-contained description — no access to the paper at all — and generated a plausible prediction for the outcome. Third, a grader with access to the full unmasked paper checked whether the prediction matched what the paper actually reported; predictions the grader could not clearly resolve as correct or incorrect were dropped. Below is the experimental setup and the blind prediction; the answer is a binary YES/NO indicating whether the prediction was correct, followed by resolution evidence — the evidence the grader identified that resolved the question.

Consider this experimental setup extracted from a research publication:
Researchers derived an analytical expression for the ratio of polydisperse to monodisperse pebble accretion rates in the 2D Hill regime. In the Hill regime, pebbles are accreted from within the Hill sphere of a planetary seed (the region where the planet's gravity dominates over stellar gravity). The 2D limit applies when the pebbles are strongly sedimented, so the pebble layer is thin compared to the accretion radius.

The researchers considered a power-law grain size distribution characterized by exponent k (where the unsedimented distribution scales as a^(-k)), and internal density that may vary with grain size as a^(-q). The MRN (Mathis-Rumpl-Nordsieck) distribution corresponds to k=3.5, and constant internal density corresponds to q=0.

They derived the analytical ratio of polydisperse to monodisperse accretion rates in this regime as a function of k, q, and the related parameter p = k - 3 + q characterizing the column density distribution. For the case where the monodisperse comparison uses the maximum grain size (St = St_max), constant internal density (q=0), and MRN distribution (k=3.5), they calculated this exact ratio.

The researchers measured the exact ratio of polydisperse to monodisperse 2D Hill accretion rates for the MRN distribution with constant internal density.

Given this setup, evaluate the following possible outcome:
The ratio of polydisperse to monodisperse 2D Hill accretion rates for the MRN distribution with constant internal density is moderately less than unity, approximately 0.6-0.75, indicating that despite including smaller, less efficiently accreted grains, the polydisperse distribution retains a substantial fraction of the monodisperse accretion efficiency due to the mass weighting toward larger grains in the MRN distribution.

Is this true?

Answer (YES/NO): NO